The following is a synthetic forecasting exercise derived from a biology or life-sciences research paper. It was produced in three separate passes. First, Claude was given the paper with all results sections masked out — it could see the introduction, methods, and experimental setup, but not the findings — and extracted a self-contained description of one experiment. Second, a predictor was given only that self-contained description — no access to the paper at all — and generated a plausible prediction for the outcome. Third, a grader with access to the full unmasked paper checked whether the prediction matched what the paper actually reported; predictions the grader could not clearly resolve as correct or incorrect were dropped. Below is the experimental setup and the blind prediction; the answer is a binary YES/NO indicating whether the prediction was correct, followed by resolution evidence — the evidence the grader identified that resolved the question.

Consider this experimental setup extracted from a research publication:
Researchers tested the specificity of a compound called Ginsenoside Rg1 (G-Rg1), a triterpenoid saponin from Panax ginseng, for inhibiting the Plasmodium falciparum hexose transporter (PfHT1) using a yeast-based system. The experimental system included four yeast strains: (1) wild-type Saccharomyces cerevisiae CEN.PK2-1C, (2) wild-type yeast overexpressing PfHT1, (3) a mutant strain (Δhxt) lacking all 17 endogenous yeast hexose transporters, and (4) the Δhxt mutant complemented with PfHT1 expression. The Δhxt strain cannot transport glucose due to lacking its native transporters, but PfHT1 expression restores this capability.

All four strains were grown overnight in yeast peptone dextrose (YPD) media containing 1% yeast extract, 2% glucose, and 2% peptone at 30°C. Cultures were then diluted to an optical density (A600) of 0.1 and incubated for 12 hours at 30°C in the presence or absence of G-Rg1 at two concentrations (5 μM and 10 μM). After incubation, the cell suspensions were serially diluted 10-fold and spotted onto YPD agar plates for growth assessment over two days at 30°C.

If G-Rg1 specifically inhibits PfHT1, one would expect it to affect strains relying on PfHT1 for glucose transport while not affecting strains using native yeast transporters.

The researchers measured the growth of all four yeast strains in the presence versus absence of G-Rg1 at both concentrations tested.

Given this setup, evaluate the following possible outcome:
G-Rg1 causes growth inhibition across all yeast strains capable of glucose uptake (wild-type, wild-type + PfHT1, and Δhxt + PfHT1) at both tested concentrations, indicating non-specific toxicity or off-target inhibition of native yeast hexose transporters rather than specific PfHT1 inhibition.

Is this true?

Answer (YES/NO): NO